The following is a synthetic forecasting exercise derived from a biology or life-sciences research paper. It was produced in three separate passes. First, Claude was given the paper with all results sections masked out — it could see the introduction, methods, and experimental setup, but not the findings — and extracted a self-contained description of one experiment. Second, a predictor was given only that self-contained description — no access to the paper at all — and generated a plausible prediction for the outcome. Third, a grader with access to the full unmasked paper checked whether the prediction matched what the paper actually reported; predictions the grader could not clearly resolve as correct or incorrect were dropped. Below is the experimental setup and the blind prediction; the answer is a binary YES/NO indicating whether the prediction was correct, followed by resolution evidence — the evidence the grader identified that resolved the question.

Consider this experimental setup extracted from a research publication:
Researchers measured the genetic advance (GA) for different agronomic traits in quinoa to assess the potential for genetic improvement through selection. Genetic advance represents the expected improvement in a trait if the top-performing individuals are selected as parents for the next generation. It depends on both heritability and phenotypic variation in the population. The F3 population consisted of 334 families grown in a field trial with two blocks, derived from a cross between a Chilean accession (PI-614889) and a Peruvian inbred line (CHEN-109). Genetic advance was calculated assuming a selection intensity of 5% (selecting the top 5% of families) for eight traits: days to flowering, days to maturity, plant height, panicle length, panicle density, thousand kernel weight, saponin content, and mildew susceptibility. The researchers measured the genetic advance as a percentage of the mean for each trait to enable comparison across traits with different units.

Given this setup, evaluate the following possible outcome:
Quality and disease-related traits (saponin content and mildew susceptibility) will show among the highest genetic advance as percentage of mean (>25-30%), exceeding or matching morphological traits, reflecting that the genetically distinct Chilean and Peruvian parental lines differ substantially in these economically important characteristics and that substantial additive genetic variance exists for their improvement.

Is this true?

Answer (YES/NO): NO